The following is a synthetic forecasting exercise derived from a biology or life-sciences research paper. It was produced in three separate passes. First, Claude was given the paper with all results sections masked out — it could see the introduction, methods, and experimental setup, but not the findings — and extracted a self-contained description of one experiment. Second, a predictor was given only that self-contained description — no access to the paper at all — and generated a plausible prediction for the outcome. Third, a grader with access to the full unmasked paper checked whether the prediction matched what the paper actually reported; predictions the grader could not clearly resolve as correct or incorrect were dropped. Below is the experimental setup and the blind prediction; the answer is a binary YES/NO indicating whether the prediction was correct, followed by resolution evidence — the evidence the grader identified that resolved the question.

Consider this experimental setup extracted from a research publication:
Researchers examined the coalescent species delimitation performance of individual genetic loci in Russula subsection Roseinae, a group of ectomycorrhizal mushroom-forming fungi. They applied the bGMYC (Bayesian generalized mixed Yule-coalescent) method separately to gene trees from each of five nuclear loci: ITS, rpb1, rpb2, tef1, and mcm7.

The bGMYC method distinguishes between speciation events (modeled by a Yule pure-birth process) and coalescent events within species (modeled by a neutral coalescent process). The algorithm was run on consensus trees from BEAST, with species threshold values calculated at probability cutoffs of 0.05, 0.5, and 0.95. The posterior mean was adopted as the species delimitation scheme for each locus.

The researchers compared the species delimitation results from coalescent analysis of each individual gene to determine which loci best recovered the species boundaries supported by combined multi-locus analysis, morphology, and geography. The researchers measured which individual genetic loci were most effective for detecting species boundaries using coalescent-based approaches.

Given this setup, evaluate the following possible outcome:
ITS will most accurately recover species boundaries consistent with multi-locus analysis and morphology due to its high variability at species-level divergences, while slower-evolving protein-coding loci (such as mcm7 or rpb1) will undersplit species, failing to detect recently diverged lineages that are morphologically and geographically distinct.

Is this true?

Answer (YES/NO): NO